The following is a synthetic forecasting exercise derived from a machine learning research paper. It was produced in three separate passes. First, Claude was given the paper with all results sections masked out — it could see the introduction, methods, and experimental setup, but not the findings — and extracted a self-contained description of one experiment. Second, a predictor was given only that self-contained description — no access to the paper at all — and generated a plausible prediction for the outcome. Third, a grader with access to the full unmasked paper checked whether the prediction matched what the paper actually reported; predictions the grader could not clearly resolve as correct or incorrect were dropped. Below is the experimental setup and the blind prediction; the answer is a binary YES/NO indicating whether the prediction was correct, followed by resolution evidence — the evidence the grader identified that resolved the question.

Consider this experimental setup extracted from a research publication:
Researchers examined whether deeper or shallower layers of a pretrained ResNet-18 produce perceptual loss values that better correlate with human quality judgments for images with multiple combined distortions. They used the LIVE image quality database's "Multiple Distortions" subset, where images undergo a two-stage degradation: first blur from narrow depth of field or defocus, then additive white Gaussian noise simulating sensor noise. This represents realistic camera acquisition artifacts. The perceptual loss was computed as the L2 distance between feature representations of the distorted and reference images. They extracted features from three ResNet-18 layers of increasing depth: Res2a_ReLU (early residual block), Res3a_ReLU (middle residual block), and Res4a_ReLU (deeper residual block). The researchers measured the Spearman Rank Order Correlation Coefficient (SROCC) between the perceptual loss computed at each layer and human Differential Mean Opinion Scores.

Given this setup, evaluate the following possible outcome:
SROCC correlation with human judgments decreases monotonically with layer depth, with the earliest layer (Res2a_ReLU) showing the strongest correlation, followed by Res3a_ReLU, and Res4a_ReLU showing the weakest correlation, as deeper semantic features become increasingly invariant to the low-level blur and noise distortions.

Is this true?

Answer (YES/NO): NO